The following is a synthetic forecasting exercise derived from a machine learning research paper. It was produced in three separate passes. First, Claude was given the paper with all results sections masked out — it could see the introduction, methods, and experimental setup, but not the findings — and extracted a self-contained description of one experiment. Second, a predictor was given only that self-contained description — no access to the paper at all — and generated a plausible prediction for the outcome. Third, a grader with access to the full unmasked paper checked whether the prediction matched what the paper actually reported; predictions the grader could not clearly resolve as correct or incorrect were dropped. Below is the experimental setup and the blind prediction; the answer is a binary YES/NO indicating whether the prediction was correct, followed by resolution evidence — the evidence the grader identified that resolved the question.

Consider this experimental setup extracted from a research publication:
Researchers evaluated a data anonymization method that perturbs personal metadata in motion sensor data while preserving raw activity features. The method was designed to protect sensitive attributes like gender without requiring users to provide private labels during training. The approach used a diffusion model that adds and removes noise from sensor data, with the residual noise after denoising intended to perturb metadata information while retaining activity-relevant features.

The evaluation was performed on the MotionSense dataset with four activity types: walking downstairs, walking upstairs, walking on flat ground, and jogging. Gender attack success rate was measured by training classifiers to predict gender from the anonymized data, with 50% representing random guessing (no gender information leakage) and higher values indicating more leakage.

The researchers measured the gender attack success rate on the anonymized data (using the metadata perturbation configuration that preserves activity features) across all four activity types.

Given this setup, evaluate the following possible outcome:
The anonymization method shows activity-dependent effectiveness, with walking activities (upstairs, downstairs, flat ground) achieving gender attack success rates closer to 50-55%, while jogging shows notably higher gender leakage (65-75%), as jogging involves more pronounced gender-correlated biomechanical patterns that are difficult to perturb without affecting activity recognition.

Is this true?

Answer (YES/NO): NO